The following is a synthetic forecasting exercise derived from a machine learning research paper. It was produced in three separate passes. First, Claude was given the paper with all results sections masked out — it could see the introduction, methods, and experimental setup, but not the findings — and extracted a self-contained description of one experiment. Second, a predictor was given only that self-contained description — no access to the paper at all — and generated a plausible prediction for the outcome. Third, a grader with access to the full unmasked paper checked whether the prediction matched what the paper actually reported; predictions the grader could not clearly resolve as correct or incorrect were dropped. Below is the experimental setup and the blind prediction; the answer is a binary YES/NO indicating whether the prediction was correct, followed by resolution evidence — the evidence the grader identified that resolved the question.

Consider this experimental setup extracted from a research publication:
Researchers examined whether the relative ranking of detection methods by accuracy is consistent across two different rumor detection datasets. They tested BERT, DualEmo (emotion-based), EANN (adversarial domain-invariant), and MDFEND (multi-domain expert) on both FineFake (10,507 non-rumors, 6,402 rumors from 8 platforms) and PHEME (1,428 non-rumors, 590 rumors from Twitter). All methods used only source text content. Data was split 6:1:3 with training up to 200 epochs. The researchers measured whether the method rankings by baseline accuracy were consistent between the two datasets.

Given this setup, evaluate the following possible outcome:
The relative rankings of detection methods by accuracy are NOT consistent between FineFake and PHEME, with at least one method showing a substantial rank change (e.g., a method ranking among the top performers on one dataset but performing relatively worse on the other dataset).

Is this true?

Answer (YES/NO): NO